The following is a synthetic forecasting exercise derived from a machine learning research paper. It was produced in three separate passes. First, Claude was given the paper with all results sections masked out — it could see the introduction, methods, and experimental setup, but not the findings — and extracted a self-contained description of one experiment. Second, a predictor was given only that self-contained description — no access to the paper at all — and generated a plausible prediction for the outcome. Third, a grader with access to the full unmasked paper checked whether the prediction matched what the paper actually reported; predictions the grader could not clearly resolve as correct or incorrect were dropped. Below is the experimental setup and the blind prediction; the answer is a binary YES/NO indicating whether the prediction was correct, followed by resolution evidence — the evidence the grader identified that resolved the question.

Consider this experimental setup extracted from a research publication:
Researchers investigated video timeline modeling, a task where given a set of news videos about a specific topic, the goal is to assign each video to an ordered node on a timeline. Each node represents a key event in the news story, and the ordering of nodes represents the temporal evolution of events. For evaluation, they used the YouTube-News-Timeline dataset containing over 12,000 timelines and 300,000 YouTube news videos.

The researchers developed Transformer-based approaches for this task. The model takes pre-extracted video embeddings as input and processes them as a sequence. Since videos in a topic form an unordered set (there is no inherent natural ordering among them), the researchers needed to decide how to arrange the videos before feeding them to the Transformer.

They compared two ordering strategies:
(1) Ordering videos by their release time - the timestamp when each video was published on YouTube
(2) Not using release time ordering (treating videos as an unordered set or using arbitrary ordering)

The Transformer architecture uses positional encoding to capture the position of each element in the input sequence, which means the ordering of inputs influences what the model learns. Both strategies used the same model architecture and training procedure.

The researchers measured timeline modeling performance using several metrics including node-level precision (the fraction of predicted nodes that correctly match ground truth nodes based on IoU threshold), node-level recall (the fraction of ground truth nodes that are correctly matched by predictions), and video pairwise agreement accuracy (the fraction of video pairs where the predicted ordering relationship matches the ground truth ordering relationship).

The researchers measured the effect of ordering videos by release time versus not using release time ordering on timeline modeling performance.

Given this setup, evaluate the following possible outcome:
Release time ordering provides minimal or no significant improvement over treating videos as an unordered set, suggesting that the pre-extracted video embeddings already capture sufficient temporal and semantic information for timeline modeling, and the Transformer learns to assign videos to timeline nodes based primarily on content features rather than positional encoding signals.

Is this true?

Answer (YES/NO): NO